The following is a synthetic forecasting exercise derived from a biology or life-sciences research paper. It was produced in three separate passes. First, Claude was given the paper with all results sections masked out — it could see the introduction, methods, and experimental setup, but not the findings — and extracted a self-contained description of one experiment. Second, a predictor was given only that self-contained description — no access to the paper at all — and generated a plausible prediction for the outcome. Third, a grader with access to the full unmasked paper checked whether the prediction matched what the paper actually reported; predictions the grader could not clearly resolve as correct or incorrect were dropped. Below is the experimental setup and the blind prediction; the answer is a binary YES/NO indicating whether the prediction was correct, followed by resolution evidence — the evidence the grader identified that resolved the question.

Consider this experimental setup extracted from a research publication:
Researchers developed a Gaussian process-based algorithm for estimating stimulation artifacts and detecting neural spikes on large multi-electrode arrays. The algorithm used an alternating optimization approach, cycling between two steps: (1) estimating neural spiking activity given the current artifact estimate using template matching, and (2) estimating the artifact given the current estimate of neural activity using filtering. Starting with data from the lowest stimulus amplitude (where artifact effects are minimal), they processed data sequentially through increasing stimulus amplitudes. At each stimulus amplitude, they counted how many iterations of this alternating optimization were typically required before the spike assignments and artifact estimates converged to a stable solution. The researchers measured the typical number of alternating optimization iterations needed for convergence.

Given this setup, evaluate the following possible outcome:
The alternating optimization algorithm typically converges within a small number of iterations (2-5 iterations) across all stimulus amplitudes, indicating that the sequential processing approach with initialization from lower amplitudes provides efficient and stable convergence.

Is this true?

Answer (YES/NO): YES